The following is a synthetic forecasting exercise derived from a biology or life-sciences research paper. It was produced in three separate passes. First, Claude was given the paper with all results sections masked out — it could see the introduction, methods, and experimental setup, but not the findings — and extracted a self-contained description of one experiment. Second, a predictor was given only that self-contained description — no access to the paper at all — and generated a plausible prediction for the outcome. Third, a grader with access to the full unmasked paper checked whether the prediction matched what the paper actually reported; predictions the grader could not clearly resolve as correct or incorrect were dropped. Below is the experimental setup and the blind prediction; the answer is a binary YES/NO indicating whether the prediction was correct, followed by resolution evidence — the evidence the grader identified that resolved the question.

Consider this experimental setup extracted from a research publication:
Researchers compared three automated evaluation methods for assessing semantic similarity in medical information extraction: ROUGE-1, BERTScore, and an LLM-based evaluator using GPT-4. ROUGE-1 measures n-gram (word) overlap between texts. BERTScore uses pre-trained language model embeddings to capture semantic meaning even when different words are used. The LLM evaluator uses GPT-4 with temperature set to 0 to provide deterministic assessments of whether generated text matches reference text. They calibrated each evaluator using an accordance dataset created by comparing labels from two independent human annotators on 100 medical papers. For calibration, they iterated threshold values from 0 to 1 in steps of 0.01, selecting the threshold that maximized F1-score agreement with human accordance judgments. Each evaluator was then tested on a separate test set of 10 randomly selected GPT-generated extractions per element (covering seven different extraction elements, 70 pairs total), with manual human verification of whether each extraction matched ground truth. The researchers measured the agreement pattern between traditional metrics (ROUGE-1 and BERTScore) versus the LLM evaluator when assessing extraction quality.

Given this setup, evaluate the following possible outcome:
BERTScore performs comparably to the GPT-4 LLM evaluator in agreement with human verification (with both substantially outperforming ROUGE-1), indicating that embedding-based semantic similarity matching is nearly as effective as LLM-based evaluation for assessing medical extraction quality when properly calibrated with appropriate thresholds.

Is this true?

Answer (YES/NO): NO